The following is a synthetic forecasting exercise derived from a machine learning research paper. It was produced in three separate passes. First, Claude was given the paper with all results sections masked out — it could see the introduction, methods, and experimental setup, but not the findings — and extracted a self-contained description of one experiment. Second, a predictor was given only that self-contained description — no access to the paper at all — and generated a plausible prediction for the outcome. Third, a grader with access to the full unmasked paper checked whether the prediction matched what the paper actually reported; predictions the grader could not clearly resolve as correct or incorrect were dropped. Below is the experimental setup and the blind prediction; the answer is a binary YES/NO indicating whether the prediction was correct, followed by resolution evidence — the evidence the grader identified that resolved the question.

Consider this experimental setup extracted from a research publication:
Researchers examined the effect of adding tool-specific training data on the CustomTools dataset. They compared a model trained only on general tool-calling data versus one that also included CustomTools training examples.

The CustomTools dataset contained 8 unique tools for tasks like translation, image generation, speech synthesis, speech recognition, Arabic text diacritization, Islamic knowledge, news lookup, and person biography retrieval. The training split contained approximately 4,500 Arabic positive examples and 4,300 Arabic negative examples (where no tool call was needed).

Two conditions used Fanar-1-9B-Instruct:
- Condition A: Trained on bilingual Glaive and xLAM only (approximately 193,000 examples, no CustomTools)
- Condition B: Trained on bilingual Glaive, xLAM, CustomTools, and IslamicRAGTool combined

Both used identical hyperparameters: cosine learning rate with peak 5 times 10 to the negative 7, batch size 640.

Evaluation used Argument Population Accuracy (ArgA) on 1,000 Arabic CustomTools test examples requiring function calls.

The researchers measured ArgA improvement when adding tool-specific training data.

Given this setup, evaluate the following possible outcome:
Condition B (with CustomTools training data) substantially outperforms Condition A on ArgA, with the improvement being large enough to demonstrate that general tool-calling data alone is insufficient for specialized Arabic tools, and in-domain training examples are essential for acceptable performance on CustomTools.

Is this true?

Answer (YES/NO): NO